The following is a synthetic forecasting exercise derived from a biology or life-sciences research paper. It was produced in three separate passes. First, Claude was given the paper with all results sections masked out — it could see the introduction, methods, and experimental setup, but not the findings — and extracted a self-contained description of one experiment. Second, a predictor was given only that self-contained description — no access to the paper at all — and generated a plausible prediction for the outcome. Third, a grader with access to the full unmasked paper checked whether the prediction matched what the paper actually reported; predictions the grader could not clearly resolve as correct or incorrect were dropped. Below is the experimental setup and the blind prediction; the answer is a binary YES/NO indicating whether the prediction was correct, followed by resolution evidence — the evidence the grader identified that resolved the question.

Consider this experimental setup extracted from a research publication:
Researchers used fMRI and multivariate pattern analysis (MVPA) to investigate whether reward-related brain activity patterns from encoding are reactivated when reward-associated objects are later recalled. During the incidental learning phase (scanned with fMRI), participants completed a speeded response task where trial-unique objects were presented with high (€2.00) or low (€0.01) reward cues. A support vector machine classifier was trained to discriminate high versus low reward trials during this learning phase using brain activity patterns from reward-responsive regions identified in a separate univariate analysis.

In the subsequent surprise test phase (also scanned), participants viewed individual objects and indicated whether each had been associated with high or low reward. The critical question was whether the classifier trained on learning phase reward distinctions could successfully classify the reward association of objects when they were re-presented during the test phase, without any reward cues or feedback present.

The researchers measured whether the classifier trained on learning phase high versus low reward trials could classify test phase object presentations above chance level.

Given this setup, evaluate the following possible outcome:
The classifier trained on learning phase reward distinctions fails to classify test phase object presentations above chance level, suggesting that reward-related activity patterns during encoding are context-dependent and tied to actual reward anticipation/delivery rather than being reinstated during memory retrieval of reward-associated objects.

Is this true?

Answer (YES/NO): NO